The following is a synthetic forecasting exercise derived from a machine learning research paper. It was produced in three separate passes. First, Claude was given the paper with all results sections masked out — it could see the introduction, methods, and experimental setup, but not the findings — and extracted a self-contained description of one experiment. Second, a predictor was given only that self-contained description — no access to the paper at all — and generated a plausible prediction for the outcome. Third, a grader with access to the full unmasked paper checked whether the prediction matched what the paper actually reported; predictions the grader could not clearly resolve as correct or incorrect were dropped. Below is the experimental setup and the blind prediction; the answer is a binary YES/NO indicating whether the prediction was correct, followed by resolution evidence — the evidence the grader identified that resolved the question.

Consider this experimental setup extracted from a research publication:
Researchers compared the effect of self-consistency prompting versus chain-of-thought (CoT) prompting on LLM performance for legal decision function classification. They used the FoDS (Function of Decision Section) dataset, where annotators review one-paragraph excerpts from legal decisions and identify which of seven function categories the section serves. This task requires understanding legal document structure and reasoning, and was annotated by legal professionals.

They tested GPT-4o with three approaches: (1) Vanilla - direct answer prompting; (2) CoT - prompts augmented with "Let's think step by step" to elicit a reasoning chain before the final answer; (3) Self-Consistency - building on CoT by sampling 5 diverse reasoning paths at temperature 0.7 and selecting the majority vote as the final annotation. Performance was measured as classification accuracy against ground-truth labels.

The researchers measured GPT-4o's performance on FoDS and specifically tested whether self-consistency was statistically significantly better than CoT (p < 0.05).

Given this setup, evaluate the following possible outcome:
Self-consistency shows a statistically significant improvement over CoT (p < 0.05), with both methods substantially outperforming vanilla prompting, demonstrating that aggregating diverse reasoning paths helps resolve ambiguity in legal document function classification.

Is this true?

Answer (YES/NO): NO